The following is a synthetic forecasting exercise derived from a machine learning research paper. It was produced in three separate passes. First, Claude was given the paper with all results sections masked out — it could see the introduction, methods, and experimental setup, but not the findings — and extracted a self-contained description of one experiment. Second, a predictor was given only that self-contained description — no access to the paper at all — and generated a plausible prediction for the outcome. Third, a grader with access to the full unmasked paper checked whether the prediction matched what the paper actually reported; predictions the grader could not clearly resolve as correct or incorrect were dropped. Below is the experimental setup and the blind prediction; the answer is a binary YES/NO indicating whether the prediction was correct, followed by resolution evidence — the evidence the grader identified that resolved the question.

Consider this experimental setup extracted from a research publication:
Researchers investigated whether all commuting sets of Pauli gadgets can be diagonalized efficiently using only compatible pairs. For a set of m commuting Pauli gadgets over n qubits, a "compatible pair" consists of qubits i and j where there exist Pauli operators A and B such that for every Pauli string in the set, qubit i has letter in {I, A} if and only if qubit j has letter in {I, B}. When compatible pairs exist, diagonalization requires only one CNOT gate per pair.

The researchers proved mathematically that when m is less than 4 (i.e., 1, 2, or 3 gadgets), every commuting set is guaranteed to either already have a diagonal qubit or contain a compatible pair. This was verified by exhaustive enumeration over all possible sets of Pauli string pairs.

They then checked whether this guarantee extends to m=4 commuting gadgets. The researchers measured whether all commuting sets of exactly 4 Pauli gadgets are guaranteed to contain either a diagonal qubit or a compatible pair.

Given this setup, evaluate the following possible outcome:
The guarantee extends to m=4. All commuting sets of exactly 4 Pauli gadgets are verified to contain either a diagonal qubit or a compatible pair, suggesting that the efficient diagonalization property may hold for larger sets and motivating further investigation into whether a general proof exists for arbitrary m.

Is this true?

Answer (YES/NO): NO